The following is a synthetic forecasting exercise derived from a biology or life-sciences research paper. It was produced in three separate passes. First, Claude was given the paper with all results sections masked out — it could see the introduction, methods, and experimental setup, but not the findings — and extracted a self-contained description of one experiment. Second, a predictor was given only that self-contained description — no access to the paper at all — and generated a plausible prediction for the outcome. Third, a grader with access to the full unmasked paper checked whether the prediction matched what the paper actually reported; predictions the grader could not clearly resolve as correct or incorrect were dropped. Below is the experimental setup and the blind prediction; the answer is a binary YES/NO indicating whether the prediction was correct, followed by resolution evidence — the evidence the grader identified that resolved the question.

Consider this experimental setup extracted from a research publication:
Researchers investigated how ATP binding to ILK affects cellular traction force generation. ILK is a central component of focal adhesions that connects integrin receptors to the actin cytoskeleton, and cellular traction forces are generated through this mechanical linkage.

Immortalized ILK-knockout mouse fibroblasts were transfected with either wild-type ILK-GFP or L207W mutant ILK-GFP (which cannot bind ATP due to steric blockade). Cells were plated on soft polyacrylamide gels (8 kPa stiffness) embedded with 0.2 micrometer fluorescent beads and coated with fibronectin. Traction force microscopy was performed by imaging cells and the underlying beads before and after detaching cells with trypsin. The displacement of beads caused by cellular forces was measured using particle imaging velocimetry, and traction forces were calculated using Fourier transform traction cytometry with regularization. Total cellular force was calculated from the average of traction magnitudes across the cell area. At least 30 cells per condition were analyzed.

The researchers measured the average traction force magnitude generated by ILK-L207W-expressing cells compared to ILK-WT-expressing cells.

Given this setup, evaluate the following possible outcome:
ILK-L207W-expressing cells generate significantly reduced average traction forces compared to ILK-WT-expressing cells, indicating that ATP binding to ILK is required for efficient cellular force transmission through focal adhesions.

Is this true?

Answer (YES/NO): YES